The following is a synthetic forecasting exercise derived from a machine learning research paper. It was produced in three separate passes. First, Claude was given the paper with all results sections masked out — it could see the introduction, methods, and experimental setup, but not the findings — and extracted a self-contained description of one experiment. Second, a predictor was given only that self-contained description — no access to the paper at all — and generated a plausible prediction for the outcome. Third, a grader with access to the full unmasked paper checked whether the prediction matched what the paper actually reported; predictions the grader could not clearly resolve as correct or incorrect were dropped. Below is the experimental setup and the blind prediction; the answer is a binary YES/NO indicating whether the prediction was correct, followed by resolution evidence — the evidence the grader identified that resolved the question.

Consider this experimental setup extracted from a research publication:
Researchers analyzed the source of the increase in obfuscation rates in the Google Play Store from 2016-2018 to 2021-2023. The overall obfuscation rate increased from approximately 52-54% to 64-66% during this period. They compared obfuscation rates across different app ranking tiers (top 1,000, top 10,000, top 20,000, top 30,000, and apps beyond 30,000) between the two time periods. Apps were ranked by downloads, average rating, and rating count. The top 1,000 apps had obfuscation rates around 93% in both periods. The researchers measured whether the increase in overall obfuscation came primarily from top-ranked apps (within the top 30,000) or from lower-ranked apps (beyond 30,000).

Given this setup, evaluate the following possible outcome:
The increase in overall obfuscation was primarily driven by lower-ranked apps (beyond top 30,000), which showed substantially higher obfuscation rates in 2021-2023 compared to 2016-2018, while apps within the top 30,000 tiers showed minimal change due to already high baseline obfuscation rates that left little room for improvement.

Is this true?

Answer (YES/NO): YES